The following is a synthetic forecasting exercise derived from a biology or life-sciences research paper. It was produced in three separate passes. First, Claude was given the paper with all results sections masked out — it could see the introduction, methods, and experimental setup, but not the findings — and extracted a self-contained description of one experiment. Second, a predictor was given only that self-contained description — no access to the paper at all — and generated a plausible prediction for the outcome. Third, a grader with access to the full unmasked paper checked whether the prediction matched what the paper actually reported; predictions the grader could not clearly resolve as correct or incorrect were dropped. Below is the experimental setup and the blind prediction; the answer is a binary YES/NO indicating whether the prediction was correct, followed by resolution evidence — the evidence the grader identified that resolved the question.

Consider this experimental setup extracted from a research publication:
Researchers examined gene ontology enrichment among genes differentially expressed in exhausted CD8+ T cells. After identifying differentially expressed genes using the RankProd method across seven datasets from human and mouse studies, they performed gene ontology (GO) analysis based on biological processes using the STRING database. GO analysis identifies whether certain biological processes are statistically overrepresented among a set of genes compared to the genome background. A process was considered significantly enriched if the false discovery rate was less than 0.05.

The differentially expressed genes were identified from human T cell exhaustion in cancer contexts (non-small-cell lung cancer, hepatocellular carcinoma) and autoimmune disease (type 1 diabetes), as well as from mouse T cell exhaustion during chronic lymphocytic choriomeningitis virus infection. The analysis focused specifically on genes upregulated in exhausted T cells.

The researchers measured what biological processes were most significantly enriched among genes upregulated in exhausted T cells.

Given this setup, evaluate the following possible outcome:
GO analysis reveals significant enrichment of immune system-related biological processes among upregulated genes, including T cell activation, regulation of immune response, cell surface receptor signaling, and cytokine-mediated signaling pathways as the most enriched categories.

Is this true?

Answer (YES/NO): NO